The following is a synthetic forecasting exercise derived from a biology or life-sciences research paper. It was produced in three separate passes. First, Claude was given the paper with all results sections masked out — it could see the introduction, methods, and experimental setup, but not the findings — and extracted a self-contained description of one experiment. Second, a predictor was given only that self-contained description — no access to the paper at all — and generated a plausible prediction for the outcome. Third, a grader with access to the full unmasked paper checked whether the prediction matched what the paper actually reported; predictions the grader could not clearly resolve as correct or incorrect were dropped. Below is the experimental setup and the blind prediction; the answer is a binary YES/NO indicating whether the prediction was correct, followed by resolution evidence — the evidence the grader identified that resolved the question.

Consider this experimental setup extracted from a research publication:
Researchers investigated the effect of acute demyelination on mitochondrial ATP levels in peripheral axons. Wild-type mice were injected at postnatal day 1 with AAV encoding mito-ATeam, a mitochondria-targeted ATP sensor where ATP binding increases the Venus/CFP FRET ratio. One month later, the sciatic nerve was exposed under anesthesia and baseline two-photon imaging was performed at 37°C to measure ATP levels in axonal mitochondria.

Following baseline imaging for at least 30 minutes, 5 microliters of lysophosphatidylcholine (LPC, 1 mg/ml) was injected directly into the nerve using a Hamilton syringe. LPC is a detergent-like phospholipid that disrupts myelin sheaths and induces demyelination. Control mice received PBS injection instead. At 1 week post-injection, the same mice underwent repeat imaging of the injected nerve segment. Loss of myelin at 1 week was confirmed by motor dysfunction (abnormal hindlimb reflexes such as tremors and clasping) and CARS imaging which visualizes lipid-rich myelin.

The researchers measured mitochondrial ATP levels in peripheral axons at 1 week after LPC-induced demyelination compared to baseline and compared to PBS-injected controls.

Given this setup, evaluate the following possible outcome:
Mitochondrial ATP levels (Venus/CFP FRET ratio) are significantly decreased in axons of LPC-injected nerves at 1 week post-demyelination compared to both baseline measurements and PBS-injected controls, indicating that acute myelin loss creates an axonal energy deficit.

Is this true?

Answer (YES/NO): NO